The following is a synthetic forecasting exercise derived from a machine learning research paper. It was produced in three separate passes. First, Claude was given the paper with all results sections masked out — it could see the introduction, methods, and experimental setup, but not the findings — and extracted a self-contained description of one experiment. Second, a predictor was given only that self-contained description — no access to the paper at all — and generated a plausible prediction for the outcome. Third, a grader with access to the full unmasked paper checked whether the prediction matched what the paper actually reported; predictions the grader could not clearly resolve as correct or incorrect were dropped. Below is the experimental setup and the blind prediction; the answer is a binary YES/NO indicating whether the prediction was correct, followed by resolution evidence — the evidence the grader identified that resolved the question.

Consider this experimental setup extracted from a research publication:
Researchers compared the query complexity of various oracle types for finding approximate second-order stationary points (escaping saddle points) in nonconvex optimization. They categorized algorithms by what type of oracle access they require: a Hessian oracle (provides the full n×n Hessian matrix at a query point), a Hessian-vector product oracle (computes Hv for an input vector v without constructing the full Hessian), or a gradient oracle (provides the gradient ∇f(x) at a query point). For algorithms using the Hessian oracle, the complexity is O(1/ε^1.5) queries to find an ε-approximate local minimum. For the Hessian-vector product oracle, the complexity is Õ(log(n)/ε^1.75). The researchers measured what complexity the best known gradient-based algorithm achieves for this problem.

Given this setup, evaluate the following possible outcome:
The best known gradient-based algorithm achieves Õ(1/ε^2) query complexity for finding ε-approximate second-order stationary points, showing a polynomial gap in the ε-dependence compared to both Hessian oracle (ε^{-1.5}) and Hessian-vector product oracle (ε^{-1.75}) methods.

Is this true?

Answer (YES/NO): NO